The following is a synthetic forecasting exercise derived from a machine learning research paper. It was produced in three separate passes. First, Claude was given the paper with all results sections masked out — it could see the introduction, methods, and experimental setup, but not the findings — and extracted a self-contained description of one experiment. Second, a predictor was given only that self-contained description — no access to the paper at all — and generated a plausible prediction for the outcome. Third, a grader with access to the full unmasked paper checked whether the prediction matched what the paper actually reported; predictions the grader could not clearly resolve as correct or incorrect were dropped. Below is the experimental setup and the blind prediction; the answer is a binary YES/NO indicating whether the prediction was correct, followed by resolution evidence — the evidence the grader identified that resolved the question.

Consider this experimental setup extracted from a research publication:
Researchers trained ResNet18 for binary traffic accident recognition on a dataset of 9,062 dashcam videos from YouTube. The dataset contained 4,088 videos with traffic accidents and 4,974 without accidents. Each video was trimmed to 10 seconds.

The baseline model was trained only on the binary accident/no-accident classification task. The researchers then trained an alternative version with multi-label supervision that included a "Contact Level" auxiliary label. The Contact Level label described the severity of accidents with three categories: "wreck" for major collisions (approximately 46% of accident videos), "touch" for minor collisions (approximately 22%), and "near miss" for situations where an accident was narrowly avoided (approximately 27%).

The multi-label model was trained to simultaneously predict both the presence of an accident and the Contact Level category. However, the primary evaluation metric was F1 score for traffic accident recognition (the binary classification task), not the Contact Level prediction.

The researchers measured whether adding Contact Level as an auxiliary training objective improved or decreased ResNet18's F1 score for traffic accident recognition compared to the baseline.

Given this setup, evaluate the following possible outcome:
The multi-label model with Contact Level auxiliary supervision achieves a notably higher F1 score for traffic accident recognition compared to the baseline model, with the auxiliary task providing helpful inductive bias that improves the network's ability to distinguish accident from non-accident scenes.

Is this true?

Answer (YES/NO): NO